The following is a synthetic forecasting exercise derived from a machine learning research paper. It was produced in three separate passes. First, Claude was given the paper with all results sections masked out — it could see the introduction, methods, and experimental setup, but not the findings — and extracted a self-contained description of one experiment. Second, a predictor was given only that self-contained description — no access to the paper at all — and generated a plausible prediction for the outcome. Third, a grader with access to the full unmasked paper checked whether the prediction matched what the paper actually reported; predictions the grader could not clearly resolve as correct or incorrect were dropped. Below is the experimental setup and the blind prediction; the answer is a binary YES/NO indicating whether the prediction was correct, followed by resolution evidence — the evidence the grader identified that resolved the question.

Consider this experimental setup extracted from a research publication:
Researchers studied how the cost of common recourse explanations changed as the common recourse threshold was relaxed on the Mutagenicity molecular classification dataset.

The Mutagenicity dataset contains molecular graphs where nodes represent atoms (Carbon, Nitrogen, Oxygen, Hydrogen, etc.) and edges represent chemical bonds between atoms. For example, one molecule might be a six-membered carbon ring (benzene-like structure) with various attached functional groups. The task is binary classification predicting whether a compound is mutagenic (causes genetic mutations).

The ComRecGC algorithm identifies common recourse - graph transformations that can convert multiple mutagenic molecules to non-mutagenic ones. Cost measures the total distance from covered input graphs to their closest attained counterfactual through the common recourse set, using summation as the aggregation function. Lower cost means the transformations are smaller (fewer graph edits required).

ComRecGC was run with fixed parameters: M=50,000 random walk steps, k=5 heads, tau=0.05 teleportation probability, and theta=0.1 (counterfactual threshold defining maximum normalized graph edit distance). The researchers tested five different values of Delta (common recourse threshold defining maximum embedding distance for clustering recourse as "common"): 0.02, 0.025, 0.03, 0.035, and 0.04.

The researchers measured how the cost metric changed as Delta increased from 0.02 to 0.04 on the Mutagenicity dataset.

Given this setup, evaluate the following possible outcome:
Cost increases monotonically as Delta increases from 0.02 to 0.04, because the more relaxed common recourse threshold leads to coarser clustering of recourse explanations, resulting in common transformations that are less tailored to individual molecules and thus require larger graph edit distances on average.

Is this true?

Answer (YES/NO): YES